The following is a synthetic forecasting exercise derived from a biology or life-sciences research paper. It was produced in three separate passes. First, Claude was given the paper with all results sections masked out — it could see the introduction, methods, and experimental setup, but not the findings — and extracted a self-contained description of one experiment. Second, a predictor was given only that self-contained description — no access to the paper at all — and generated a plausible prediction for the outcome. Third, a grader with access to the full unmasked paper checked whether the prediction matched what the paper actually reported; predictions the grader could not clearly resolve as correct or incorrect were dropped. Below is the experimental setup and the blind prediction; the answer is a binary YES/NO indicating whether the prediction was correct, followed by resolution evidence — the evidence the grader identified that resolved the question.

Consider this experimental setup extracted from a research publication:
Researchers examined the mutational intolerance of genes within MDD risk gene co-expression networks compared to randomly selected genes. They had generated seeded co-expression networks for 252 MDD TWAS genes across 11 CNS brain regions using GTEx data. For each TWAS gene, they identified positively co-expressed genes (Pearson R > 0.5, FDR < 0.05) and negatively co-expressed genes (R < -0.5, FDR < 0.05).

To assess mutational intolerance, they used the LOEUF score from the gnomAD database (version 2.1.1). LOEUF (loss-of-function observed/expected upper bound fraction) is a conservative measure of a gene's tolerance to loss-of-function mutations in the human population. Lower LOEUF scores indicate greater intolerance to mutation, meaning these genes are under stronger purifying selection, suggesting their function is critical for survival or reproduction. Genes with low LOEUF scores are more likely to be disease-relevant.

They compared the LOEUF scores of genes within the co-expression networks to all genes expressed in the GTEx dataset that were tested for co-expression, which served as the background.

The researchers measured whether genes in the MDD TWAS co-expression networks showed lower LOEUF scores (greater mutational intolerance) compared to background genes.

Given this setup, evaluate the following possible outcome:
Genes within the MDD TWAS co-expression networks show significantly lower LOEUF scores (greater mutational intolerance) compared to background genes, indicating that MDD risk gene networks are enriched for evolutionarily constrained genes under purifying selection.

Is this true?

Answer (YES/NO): YES